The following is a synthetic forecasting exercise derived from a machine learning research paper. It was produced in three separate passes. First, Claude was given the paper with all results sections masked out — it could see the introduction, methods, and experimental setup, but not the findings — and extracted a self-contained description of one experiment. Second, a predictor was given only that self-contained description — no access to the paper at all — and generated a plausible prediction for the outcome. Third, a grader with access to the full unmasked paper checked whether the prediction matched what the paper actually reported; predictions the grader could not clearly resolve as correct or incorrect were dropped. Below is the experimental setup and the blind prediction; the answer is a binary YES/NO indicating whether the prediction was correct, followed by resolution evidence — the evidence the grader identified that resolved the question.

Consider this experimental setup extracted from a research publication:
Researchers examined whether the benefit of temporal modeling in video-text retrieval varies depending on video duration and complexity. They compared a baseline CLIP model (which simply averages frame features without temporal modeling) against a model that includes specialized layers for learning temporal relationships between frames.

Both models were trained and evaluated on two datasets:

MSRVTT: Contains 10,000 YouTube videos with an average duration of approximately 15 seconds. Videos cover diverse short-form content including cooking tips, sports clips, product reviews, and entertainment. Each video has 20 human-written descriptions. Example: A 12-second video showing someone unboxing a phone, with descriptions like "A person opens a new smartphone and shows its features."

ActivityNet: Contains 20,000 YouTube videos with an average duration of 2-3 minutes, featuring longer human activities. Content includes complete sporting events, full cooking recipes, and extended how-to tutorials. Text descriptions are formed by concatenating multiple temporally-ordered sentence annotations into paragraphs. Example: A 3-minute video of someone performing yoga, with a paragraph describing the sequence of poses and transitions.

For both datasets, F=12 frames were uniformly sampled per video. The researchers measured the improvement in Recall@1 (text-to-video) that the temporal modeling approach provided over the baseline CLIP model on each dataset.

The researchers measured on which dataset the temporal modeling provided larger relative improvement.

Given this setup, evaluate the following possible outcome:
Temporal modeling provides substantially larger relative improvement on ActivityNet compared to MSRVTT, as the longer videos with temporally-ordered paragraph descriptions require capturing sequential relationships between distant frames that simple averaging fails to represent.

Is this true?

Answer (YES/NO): NO